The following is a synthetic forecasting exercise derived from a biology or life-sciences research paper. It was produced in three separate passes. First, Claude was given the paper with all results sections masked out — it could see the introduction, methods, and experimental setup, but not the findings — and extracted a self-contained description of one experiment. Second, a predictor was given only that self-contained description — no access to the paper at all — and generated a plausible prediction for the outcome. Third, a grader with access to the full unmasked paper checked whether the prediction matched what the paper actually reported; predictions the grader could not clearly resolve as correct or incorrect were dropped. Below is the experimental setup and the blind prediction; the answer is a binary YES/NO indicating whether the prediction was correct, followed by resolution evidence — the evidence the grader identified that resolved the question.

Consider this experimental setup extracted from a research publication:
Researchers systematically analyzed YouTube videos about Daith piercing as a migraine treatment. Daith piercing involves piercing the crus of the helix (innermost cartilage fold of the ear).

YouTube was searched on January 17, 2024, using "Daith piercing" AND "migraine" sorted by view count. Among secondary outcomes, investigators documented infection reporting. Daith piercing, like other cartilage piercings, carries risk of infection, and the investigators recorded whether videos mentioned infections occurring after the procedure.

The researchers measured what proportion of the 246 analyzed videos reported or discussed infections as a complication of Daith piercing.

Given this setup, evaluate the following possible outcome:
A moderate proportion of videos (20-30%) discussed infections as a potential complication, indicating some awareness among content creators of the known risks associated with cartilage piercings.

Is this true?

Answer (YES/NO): NO